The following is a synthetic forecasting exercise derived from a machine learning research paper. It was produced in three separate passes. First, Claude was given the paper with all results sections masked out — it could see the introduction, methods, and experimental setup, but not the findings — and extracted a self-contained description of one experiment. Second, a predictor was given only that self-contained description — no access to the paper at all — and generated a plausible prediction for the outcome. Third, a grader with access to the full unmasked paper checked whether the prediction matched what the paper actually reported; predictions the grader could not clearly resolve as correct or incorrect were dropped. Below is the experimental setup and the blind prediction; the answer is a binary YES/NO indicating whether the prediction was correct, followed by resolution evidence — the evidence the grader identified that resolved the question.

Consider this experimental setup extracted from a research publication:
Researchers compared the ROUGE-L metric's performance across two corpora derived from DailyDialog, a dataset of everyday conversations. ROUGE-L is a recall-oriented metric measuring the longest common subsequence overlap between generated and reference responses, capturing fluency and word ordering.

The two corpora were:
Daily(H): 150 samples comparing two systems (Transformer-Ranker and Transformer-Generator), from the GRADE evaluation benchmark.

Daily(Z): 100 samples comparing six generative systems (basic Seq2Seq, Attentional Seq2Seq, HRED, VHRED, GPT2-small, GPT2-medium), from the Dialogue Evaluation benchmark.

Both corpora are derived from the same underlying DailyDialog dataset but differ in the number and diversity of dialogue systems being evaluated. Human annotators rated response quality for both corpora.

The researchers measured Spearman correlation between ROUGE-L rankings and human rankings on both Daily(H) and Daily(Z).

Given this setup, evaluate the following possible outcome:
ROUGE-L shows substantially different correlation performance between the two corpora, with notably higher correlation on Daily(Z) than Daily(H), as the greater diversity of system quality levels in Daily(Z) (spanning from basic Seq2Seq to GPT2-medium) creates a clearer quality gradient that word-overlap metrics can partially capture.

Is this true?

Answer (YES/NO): YES